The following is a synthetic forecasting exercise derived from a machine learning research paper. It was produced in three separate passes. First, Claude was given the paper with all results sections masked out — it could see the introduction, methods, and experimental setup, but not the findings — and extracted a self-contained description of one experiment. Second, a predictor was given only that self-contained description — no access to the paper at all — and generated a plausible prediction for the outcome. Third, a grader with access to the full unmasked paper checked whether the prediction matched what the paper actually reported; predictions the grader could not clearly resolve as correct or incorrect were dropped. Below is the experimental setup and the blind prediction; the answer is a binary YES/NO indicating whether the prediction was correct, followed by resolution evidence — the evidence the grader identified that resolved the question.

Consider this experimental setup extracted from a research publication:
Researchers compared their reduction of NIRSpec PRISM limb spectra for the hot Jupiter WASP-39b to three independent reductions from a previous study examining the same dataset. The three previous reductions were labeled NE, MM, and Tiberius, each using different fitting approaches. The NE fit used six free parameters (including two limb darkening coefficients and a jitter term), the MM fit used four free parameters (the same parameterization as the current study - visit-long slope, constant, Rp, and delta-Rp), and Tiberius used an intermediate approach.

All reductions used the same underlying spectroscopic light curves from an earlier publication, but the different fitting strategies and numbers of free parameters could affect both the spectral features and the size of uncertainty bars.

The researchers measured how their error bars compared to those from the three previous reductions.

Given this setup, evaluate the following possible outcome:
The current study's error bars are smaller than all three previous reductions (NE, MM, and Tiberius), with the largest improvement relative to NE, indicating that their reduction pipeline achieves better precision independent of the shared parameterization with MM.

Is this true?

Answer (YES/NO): NO